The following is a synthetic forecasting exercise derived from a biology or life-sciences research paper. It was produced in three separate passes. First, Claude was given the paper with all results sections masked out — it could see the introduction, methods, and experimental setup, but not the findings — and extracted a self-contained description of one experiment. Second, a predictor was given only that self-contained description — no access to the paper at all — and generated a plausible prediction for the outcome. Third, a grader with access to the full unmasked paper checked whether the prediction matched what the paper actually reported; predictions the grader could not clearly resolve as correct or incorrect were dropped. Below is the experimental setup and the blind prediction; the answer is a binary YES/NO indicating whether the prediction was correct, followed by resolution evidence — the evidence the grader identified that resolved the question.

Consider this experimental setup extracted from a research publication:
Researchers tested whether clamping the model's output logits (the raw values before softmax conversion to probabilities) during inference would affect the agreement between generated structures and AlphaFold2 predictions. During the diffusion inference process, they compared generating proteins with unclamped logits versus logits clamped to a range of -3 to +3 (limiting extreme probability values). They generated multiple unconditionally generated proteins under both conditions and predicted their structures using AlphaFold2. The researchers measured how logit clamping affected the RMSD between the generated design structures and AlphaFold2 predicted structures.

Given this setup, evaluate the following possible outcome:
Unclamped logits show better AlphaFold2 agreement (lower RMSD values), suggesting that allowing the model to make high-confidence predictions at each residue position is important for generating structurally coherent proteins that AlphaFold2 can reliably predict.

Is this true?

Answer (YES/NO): NO